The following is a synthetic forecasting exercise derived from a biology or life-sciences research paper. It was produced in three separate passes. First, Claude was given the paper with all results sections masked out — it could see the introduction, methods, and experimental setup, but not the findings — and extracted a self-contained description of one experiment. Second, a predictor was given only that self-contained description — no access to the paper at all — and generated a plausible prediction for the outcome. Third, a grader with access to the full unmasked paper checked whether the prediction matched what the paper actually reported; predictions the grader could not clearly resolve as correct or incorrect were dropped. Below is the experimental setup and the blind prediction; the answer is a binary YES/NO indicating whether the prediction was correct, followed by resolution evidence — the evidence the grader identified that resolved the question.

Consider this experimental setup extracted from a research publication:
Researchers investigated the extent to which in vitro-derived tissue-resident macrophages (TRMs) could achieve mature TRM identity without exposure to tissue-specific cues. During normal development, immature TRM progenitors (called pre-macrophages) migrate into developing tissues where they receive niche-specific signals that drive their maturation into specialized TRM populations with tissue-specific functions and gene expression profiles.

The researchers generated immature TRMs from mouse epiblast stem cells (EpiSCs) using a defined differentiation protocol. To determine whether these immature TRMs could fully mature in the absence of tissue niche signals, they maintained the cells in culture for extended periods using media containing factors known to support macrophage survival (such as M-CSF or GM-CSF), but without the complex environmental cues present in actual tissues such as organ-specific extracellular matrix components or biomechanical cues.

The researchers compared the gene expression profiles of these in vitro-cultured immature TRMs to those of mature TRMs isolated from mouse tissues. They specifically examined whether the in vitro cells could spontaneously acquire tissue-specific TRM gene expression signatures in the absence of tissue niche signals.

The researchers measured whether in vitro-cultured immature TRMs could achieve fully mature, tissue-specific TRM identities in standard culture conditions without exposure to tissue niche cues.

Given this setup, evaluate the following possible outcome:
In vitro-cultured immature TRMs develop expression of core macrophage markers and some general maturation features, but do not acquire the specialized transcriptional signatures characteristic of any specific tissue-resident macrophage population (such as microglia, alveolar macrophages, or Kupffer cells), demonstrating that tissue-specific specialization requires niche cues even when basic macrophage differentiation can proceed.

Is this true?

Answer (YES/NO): YES